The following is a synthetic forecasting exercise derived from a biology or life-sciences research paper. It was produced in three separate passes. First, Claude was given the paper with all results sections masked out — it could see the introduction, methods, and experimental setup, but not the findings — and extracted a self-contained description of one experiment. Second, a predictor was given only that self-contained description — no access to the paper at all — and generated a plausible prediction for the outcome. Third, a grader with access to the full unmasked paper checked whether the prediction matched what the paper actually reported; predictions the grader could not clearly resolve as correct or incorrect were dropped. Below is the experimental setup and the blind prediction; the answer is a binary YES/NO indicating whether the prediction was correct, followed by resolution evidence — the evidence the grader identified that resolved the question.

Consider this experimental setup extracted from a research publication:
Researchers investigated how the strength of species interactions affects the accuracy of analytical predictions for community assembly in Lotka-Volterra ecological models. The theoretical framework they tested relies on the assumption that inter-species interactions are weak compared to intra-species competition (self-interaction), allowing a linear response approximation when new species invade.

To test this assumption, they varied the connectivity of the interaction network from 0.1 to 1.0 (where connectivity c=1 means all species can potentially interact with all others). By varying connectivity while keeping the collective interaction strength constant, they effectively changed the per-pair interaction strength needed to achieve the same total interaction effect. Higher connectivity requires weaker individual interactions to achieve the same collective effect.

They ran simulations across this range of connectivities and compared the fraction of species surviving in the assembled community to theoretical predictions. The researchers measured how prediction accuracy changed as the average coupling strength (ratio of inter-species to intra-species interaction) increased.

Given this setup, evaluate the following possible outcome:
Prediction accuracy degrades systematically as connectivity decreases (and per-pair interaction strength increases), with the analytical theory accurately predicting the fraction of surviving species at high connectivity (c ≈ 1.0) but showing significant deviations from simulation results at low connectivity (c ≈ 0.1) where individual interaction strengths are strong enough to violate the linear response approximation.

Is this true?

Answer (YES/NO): YES